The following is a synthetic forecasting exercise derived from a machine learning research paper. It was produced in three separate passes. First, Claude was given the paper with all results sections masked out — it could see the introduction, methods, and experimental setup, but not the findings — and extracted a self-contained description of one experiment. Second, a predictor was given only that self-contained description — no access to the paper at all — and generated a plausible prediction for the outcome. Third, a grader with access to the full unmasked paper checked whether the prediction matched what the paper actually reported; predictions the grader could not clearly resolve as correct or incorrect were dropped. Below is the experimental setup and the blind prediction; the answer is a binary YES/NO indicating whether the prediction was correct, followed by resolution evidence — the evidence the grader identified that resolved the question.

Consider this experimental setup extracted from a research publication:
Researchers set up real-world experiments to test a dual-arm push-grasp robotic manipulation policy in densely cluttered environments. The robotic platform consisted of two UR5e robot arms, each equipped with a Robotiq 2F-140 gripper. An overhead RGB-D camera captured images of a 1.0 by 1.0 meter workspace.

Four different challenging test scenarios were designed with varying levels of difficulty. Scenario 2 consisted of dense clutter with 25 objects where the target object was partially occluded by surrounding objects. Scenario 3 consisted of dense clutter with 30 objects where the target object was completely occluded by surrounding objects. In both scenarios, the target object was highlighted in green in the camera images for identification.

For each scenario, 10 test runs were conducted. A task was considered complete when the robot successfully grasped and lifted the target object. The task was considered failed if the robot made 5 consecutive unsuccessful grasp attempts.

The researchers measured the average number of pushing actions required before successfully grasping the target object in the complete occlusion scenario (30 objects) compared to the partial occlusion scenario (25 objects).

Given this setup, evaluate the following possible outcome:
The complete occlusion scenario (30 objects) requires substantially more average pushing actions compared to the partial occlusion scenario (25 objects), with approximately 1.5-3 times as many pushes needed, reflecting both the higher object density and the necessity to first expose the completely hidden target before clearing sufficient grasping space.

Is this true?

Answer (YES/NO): NO